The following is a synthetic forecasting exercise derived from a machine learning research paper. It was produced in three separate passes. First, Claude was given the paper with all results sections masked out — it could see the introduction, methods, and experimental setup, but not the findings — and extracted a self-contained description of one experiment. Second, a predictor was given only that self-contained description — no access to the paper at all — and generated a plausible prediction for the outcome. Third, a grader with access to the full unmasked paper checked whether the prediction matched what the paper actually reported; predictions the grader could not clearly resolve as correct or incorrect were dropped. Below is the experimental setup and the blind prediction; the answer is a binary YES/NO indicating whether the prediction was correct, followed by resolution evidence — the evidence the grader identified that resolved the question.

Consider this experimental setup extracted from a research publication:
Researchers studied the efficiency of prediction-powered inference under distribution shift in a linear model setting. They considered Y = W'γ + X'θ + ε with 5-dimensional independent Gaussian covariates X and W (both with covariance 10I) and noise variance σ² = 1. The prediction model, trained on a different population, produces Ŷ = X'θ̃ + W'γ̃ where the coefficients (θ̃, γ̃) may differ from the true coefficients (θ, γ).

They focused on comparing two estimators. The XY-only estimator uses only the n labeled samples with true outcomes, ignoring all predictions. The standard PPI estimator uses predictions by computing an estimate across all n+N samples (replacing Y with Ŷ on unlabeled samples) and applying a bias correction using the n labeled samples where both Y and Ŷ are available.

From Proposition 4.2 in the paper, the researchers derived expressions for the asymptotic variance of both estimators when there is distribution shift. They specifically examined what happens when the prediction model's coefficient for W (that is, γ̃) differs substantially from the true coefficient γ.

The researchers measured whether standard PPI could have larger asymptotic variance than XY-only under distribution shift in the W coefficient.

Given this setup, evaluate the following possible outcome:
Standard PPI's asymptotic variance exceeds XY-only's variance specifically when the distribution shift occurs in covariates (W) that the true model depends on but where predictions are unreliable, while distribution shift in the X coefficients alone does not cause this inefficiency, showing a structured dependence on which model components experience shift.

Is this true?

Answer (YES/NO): NO